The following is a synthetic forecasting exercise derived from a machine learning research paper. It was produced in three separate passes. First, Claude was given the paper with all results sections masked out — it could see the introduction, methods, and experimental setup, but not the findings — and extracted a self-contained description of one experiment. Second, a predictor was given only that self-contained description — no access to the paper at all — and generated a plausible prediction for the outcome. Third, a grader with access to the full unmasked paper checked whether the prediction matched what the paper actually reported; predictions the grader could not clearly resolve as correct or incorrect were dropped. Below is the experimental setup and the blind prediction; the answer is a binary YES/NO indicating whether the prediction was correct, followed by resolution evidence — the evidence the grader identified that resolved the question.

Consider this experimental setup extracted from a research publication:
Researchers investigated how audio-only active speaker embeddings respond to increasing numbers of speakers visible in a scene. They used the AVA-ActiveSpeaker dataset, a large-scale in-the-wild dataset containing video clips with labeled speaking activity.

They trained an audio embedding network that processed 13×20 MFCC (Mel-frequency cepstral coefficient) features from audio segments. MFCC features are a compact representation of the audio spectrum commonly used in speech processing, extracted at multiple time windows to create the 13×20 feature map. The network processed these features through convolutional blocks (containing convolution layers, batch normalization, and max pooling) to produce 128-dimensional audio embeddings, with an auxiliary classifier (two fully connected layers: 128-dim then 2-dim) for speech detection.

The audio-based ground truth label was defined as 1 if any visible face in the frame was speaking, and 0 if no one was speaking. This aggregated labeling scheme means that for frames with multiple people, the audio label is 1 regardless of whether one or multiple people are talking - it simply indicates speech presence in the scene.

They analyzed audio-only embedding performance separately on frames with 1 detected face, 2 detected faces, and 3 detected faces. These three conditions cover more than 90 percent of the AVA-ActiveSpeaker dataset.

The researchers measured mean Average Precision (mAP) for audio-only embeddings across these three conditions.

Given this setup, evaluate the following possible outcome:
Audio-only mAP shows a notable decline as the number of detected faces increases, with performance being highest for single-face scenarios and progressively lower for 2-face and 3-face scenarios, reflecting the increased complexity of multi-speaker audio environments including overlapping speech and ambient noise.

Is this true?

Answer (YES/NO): NO